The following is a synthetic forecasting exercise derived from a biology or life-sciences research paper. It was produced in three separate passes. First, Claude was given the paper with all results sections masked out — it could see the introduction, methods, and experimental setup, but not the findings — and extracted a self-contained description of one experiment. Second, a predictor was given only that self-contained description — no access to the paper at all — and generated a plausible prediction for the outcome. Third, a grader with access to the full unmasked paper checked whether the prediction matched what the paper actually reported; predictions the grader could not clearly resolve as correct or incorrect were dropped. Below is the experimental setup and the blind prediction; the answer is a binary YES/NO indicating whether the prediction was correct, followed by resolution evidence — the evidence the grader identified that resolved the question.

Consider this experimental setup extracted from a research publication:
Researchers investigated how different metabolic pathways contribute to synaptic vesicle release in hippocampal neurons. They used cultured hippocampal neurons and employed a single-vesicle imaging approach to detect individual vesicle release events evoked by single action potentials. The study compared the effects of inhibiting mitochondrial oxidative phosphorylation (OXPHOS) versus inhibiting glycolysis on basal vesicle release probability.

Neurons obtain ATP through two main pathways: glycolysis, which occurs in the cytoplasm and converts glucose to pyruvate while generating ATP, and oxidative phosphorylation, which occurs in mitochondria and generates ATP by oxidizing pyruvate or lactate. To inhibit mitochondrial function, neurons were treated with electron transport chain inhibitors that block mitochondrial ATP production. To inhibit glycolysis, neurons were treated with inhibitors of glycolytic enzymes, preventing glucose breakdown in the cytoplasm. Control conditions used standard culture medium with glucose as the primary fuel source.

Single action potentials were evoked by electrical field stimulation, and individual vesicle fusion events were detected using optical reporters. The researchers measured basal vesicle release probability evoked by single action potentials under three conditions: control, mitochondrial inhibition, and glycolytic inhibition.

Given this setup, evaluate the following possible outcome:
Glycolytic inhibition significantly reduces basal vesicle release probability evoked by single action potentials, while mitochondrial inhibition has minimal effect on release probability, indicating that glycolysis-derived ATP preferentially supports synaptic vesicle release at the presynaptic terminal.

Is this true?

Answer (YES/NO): NO